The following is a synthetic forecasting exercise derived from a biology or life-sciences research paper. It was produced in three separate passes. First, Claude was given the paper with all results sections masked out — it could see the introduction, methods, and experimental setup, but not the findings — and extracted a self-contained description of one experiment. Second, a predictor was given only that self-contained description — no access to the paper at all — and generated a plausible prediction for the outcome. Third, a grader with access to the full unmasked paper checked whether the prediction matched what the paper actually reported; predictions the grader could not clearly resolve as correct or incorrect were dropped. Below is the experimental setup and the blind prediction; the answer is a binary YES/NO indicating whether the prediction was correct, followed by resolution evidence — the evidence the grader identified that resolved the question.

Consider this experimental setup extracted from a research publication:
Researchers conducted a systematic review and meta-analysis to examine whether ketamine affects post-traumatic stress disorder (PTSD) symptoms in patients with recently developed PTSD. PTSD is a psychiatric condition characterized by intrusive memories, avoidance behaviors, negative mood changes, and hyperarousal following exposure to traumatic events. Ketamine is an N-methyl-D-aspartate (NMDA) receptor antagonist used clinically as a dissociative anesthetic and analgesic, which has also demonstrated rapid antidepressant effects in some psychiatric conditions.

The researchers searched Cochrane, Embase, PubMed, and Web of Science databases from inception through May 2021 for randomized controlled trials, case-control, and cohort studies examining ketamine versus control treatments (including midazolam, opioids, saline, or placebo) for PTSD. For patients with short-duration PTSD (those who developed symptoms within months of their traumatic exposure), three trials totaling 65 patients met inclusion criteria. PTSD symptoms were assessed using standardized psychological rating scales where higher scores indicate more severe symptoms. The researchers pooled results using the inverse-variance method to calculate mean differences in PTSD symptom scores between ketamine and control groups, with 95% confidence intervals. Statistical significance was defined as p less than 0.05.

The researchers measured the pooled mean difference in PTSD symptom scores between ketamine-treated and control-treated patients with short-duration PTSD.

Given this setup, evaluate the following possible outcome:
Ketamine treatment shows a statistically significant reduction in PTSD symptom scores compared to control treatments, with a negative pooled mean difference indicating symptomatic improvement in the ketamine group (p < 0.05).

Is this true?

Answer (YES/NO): NO